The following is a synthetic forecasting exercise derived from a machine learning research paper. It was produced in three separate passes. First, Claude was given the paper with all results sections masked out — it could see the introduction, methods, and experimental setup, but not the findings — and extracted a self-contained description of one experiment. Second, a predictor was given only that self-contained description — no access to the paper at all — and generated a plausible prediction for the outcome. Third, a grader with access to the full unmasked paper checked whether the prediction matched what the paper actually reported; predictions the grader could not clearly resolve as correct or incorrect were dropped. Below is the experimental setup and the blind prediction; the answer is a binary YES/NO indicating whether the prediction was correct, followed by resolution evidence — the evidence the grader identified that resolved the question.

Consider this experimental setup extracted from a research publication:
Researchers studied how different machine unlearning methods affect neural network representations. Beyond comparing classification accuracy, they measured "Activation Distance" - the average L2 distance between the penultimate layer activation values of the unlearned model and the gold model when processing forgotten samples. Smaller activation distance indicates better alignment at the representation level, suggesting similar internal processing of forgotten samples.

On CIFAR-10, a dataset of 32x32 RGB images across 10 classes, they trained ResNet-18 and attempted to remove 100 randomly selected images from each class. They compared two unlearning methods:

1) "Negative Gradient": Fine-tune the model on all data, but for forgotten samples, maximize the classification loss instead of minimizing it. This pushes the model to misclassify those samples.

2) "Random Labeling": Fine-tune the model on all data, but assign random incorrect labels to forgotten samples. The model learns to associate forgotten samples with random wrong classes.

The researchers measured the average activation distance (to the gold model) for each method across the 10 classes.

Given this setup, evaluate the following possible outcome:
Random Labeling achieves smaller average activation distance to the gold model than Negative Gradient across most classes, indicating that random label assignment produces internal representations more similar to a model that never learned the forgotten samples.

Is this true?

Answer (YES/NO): NO